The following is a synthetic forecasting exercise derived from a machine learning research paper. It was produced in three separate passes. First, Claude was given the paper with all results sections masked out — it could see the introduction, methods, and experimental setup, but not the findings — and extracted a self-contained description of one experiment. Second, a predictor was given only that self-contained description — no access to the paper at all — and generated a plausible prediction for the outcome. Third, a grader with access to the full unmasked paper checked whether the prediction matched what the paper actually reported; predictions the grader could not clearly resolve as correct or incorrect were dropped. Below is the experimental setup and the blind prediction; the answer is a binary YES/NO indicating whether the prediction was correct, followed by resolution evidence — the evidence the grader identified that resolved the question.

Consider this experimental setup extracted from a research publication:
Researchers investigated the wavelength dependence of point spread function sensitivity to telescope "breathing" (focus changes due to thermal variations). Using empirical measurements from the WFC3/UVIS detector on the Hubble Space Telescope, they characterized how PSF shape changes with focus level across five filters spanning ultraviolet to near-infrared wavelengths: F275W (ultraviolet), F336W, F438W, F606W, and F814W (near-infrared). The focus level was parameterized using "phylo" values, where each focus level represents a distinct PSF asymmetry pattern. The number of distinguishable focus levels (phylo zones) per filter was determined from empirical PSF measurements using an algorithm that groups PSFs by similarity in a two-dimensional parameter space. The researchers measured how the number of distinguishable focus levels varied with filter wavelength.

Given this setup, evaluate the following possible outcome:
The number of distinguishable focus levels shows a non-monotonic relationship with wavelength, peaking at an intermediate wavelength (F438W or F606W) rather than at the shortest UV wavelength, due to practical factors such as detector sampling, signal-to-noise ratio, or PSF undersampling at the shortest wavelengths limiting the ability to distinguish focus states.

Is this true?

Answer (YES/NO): NO